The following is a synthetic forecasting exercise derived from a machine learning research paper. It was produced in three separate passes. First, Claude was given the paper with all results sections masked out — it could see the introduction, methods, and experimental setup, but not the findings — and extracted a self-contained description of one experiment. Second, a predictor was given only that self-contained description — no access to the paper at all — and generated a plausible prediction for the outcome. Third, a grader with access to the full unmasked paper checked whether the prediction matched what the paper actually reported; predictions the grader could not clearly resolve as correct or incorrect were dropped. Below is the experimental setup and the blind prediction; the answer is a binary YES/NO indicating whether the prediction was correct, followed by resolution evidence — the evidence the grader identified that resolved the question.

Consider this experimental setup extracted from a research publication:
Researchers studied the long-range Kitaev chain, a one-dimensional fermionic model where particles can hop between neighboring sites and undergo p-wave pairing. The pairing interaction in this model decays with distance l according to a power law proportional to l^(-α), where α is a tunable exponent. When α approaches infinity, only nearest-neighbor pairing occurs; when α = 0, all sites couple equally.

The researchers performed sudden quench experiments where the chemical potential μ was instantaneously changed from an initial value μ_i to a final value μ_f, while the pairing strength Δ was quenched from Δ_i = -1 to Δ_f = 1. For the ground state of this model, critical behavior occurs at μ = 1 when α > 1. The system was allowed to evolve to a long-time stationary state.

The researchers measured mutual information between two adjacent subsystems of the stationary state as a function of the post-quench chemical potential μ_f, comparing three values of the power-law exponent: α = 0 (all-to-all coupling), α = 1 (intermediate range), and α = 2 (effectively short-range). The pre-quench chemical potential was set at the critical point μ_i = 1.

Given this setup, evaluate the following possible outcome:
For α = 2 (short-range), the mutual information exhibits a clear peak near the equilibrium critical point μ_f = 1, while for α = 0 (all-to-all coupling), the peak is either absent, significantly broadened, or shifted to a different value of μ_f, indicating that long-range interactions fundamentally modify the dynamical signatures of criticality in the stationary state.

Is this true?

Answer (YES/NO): NO